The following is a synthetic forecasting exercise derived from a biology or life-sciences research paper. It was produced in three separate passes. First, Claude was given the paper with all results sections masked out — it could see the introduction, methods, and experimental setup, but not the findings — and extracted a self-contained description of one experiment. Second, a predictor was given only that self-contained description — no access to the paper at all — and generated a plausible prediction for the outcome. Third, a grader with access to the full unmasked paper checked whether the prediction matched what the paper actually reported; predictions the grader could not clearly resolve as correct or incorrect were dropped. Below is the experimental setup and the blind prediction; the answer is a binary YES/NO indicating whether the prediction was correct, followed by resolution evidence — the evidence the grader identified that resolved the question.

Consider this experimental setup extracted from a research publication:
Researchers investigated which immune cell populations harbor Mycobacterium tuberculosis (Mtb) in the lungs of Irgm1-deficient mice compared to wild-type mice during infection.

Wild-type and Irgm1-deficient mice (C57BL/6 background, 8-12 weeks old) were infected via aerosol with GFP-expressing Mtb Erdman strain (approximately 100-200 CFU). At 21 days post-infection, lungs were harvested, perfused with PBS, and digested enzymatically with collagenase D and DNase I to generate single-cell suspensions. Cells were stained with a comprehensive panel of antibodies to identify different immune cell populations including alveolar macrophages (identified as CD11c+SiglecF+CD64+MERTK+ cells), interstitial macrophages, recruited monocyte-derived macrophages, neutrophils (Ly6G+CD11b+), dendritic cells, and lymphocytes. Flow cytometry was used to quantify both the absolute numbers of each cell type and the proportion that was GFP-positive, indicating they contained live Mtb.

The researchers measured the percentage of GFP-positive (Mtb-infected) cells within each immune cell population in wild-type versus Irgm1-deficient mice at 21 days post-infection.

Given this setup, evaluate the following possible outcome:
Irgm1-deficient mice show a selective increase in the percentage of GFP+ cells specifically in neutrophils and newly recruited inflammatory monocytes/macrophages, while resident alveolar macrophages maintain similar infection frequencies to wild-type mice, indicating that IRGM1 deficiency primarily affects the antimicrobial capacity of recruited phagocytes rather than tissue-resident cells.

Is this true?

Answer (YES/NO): NO